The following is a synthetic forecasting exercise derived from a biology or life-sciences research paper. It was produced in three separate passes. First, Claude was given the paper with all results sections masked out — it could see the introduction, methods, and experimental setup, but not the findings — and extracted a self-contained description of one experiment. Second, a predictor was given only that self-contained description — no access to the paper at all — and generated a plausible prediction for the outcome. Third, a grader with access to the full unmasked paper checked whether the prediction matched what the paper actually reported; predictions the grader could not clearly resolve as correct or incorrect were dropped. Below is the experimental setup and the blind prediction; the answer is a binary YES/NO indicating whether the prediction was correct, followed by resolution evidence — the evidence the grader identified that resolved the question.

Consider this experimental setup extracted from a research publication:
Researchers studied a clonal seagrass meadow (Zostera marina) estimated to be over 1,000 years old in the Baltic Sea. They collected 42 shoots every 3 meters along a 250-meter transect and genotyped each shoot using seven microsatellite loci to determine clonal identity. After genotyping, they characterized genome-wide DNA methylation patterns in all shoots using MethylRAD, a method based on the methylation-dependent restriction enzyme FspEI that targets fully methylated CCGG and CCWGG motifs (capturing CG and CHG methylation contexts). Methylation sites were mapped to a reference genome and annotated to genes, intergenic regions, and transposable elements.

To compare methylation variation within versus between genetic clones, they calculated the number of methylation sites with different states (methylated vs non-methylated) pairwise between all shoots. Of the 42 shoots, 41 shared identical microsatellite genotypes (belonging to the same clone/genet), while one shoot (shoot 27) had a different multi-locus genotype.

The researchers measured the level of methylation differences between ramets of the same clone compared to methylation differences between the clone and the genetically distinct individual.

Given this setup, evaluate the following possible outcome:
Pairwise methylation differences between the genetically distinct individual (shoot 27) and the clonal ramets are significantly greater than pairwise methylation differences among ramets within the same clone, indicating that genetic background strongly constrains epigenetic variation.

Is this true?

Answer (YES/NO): NO